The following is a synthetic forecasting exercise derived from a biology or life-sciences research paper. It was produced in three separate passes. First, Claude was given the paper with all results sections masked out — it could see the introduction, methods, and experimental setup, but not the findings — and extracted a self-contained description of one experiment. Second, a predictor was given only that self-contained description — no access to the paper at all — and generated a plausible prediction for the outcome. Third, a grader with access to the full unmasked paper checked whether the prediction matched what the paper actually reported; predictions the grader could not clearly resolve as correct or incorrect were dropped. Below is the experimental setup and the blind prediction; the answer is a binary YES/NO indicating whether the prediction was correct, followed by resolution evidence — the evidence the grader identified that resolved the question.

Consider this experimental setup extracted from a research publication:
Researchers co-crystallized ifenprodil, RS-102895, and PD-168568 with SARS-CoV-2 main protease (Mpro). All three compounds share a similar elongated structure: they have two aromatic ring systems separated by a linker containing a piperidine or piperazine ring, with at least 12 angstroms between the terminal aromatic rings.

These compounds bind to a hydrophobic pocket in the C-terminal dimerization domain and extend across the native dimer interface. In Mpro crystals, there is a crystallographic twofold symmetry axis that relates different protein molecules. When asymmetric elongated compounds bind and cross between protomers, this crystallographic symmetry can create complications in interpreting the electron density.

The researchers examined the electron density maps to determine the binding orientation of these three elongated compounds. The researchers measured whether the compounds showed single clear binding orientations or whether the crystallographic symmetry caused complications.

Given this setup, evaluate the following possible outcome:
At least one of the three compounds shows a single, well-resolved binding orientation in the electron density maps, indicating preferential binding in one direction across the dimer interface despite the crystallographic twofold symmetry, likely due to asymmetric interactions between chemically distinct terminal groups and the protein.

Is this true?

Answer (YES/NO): NO